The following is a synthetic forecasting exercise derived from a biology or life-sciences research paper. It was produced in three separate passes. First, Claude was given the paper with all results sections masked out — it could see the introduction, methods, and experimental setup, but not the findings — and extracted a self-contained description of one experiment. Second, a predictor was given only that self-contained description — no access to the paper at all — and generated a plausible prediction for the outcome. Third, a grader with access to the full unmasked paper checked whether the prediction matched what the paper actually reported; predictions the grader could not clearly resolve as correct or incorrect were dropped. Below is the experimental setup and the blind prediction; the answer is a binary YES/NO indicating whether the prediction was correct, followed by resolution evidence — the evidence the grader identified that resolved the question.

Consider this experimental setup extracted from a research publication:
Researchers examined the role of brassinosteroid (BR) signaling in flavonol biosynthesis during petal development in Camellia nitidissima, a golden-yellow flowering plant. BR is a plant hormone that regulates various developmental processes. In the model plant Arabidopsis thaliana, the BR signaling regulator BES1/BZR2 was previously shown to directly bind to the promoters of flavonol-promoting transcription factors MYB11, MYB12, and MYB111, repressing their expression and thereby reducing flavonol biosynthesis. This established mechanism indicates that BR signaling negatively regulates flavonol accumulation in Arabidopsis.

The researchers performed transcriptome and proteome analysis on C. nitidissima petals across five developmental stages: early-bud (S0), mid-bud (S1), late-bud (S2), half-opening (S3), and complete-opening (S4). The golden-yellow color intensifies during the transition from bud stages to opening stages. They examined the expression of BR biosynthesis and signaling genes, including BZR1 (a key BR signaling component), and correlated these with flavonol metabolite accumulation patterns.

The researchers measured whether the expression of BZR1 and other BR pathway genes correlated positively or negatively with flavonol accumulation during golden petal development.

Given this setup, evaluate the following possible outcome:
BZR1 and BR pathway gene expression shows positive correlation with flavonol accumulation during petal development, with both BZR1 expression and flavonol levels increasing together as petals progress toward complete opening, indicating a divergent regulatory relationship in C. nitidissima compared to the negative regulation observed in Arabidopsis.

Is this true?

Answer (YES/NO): YES